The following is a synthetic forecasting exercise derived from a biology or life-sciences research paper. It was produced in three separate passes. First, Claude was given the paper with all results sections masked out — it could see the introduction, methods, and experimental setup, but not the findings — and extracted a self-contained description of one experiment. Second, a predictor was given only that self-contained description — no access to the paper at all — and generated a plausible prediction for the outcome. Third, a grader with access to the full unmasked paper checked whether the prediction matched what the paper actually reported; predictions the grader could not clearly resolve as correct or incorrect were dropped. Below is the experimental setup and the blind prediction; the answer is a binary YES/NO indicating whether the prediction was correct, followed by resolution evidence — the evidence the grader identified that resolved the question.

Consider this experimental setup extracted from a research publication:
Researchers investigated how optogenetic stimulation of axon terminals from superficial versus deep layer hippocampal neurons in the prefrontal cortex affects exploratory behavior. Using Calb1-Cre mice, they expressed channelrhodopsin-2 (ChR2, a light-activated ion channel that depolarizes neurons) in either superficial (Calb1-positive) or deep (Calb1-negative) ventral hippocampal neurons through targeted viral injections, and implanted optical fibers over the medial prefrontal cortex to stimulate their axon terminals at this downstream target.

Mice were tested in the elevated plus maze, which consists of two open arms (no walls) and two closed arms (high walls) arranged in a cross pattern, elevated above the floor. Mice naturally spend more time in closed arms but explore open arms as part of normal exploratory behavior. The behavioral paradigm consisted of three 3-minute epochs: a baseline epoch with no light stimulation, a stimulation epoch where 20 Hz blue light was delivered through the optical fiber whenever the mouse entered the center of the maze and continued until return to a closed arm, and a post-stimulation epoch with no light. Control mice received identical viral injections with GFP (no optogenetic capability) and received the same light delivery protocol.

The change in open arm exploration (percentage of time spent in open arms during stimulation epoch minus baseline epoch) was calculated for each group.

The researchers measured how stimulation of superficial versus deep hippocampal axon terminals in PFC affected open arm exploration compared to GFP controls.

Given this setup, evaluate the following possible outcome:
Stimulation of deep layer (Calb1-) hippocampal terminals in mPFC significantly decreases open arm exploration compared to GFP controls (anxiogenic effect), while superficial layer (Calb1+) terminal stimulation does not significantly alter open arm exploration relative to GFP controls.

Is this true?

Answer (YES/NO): NO